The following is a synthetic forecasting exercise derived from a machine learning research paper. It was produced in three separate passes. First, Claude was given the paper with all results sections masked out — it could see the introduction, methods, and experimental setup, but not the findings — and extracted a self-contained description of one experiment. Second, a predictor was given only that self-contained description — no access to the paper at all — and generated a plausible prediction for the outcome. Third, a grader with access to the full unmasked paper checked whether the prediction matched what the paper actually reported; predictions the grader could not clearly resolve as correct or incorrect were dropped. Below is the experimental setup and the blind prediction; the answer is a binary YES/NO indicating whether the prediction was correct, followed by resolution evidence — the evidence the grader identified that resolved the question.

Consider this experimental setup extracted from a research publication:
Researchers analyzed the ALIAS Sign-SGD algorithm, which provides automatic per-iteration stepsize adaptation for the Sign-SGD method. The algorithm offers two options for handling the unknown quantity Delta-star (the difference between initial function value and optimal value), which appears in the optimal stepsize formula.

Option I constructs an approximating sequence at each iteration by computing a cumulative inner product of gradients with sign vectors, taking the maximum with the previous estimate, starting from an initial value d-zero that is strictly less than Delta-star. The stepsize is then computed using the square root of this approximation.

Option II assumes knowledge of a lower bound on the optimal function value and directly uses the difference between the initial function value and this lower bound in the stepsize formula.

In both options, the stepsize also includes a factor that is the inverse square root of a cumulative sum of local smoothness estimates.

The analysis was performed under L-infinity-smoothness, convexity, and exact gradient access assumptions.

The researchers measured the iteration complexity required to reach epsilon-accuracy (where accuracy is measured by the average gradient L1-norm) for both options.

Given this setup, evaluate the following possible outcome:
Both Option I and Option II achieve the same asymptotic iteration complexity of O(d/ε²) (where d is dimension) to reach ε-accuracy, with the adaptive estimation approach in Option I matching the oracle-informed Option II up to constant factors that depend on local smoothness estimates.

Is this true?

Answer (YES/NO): NO